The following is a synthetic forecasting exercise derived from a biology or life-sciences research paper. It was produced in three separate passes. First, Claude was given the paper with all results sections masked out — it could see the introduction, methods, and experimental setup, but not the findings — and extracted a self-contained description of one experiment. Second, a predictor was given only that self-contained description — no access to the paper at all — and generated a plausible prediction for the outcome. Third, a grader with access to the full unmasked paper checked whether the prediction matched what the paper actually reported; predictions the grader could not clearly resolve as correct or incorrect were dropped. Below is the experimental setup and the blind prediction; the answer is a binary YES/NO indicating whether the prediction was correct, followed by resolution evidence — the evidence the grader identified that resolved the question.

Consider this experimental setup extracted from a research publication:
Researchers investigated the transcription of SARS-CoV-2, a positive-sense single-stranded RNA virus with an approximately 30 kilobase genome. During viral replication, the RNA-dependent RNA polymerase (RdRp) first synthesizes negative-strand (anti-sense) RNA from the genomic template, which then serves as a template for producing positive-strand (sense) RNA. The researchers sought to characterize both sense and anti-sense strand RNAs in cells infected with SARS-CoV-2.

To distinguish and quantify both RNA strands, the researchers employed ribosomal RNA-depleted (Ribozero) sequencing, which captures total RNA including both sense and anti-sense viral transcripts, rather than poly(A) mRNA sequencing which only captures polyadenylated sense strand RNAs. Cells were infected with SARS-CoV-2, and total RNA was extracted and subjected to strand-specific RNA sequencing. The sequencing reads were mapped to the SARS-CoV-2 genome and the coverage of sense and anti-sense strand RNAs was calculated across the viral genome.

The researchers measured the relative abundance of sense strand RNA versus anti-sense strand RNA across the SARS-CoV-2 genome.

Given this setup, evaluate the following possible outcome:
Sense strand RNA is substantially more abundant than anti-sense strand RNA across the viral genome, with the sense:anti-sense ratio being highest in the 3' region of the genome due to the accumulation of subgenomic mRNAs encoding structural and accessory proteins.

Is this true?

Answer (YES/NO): NO